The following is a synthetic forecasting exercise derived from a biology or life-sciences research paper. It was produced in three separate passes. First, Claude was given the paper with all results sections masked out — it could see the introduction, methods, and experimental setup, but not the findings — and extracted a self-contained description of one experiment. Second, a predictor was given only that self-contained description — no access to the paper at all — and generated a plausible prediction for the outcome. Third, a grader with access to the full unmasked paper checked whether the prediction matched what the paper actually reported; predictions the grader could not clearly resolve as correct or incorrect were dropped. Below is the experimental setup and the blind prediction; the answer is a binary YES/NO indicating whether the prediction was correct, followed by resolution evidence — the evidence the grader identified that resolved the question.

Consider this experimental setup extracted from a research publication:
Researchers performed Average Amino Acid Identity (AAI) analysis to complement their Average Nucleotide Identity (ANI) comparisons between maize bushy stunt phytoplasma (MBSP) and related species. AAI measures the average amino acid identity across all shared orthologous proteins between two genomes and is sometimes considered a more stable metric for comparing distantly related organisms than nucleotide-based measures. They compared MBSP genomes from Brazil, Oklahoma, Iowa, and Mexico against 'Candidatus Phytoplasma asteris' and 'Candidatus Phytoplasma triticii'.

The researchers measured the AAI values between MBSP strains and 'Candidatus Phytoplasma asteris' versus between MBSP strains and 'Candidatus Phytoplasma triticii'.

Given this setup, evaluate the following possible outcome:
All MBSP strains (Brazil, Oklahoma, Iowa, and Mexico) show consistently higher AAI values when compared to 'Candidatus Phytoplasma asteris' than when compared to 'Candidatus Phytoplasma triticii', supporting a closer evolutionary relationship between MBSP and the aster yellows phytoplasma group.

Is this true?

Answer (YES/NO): YES